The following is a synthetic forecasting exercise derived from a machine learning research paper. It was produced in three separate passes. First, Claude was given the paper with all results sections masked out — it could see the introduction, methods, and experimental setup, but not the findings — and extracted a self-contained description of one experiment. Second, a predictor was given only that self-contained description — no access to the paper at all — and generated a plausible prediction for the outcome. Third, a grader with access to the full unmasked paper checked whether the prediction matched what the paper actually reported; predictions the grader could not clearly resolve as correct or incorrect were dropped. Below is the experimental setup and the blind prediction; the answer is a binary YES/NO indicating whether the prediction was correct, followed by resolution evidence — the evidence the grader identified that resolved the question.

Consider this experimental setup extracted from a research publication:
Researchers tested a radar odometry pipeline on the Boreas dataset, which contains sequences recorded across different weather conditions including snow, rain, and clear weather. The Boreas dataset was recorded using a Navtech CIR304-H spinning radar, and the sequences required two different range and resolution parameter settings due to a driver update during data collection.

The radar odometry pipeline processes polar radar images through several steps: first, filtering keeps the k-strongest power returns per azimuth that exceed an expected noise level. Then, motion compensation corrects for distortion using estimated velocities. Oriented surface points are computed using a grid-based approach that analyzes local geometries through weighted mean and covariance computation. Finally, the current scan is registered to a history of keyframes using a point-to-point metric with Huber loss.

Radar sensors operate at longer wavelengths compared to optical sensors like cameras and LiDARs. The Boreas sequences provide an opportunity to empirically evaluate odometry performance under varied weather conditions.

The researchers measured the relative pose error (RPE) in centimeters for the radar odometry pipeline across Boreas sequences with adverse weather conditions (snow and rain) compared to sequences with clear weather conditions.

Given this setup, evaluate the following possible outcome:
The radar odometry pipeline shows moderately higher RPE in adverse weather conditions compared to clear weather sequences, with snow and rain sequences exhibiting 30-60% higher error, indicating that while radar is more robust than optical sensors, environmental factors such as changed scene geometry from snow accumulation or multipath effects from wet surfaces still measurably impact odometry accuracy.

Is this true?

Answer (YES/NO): NO